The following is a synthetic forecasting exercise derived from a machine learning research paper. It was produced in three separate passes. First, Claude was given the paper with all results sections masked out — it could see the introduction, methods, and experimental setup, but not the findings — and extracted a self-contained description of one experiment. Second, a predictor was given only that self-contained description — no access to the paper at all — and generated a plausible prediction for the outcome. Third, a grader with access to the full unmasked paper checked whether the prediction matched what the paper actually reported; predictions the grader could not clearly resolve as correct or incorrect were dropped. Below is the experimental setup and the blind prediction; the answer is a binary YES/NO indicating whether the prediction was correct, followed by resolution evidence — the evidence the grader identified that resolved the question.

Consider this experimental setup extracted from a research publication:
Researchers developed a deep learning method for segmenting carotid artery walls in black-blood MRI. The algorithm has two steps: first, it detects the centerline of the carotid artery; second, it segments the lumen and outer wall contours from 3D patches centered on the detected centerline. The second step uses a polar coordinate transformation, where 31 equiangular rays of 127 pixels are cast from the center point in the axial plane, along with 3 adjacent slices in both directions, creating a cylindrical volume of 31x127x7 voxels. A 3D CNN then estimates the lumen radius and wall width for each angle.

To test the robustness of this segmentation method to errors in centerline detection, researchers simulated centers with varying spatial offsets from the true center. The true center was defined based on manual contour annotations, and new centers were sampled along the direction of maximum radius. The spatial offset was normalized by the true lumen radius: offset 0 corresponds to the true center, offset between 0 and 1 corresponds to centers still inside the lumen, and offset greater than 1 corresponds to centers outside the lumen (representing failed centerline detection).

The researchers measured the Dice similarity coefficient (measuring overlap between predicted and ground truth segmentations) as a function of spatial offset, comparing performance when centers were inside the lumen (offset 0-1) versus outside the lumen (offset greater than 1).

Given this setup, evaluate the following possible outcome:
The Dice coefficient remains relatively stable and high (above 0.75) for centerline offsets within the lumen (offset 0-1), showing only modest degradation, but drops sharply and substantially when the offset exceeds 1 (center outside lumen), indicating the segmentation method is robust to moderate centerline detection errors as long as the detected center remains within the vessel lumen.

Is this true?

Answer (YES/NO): NO